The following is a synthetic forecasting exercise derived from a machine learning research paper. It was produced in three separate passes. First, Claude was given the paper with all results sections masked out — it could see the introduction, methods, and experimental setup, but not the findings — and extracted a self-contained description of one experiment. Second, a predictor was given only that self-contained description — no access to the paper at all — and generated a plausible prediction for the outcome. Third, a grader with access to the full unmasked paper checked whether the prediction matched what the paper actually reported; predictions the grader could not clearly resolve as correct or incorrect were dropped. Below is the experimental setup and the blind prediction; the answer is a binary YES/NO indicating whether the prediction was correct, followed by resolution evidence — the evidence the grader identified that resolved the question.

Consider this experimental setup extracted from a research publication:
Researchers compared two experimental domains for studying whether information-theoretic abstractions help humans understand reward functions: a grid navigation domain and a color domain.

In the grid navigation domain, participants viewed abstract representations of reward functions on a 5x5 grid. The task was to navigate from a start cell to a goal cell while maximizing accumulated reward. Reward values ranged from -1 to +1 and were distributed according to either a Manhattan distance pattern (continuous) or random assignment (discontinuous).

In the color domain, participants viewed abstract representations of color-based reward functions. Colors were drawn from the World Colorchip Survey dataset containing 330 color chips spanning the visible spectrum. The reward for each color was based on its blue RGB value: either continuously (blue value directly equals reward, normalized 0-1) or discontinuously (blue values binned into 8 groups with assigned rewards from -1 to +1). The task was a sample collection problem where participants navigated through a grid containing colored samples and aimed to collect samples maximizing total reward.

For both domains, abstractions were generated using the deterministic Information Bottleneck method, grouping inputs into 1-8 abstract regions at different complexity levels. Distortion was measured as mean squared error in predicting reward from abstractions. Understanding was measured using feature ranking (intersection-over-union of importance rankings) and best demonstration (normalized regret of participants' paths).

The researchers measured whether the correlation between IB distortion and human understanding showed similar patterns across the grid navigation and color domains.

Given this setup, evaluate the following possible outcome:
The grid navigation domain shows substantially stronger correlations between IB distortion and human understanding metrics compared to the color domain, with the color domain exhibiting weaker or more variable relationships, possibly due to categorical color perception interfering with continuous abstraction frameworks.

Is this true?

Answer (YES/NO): YES